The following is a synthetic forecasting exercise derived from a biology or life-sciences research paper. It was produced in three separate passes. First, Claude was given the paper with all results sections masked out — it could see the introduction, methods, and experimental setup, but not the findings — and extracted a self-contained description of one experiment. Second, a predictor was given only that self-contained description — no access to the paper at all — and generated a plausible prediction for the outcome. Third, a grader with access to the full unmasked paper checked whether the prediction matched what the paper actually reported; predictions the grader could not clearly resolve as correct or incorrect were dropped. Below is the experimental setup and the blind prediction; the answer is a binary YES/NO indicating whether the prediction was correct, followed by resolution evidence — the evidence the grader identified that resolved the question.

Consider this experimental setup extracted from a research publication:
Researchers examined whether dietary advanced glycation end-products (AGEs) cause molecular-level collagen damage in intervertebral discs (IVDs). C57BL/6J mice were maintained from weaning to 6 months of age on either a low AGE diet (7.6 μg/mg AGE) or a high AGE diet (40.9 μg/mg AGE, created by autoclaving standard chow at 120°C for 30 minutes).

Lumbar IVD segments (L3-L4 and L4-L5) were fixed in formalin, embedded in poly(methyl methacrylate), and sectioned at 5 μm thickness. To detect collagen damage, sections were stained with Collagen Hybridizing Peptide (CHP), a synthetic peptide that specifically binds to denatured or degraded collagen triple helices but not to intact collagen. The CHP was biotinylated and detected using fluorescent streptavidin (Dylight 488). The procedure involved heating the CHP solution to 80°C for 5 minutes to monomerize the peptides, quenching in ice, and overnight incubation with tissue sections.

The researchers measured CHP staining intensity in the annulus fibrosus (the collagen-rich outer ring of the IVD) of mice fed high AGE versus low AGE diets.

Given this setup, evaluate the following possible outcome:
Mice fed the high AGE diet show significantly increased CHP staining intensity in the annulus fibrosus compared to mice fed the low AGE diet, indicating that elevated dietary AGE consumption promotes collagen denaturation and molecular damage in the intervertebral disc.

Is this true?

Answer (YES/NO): NO